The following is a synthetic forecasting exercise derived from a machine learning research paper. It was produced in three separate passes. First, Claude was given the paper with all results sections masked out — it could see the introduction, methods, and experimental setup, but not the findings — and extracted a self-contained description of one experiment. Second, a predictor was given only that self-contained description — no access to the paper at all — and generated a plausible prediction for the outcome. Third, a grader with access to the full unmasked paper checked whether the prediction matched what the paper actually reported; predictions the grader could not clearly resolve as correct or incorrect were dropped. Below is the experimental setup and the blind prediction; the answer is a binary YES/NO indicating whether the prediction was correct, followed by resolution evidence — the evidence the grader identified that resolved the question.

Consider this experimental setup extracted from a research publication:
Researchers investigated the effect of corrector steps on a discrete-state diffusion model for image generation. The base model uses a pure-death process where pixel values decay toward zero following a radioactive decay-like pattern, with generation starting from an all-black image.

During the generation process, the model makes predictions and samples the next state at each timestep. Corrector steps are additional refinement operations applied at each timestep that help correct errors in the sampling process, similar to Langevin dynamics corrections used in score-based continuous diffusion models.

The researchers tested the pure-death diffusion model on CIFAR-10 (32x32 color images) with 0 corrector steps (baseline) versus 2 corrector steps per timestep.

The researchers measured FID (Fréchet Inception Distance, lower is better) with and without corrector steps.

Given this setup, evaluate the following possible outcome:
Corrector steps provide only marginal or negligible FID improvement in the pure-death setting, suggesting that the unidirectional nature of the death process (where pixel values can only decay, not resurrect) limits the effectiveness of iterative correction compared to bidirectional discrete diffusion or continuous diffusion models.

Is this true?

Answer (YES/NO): YES